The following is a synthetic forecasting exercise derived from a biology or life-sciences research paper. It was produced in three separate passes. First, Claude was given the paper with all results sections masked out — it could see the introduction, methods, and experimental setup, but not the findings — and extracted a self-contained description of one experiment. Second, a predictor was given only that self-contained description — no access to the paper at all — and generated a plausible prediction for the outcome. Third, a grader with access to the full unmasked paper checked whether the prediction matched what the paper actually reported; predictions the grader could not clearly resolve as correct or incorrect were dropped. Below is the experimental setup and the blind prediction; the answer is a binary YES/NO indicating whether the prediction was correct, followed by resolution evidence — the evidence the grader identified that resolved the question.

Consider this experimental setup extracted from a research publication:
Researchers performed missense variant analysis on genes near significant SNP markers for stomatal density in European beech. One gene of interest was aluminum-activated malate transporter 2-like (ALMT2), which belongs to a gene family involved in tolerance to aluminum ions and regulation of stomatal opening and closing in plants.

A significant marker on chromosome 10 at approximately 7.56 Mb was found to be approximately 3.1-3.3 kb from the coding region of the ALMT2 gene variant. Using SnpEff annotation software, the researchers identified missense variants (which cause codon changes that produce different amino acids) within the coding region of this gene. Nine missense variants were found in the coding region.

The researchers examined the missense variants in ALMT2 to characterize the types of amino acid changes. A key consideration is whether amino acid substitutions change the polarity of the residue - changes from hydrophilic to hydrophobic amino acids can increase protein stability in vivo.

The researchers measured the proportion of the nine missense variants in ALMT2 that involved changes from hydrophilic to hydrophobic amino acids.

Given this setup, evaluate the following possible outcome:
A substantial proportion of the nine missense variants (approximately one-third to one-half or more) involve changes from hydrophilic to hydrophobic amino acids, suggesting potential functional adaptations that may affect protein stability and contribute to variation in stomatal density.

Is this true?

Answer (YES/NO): YES